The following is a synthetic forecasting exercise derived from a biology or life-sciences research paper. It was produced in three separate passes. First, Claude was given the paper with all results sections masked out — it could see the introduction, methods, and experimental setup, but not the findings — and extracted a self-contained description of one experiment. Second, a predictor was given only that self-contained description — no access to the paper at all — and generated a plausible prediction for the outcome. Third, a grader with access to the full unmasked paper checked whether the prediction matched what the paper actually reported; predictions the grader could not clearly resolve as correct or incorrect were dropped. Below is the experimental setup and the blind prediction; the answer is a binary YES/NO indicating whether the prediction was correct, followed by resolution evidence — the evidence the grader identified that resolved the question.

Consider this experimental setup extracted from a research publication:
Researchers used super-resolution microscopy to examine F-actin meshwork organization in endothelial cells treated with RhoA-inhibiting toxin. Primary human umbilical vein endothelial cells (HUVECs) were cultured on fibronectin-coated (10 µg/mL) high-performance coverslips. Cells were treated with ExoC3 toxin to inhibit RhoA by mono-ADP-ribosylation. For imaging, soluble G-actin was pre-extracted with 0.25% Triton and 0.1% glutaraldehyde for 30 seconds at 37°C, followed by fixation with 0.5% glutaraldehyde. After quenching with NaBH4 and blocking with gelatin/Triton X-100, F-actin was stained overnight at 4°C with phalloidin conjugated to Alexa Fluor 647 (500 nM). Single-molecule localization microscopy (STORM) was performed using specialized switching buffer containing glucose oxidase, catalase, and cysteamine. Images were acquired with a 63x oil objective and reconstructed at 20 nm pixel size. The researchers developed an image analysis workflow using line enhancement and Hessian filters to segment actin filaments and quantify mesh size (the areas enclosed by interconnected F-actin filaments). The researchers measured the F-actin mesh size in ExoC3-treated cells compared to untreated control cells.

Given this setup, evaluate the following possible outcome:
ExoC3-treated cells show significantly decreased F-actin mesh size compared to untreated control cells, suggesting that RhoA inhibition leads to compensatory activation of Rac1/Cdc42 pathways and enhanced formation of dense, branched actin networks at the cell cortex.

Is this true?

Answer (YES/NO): NO